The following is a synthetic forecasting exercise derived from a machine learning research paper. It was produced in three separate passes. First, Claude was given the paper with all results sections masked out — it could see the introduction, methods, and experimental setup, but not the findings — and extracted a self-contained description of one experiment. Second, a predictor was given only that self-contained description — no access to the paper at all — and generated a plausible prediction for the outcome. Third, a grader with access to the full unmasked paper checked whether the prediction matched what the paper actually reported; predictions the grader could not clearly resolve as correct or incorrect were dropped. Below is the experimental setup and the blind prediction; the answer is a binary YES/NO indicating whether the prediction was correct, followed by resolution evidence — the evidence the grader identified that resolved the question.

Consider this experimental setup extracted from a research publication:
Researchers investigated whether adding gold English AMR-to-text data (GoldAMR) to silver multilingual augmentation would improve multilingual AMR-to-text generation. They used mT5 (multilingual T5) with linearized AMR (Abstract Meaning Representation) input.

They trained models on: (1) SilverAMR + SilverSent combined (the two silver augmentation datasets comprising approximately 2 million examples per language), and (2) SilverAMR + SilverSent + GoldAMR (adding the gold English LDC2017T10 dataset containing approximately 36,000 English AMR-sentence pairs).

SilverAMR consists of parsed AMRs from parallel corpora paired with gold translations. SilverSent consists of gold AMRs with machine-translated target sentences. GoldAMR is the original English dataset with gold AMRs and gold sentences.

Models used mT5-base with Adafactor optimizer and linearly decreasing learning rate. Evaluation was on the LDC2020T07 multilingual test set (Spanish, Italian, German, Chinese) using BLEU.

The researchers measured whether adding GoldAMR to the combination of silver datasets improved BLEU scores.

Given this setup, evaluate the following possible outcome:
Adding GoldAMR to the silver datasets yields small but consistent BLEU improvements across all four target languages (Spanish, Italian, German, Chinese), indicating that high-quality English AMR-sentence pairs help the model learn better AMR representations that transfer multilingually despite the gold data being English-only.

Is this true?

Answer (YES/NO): NO